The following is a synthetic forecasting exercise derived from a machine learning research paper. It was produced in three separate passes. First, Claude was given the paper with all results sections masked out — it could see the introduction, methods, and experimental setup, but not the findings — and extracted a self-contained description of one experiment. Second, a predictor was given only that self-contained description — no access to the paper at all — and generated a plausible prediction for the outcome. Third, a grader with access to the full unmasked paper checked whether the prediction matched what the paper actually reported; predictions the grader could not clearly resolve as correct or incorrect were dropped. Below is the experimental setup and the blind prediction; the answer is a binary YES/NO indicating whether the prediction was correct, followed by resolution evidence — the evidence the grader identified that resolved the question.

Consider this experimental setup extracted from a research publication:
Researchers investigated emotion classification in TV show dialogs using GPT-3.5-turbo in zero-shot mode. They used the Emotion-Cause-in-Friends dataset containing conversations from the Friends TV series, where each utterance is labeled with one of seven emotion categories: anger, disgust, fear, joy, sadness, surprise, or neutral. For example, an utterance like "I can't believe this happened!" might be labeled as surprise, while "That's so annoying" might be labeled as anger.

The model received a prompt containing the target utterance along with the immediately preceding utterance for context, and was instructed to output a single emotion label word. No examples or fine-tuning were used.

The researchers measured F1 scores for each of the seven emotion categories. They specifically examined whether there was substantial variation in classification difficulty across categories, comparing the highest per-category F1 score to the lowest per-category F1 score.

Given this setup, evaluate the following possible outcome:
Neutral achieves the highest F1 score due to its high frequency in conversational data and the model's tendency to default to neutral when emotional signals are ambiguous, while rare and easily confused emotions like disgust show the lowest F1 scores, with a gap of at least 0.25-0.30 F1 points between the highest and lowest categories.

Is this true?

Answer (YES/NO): YES